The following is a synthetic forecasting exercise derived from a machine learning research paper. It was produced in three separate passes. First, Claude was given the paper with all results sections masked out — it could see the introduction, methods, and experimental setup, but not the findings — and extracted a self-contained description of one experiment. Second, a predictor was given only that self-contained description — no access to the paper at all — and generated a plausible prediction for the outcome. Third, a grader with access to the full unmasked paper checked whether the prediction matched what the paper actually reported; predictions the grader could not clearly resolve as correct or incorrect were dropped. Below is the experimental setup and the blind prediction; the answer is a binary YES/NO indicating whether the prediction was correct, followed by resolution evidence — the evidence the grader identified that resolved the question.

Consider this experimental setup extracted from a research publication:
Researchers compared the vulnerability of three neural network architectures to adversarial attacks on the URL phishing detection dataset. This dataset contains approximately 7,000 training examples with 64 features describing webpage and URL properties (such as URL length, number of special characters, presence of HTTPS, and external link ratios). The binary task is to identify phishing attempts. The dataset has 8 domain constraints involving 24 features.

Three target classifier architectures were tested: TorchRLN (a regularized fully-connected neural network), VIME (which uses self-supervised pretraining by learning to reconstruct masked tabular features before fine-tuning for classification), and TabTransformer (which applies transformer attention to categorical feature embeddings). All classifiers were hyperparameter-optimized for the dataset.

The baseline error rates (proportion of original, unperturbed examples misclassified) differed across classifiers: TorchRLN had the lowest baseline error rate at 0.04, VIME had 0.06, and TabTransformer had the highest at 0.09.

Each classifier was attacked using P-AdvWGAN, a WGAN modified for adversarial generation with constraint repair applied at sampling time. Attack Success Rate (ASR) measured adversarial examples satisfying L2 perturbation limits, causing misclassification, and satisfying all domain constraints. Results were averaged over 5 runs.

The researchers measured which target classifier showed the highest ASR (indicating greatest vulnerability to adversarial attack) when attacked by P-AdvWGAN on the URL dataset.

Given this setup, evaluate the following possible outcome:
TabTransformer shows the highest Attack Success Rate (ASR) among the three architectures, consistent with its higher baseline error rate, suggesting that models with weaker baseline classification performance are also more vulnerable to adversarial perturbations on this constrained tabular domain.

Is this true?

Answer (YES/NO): NO